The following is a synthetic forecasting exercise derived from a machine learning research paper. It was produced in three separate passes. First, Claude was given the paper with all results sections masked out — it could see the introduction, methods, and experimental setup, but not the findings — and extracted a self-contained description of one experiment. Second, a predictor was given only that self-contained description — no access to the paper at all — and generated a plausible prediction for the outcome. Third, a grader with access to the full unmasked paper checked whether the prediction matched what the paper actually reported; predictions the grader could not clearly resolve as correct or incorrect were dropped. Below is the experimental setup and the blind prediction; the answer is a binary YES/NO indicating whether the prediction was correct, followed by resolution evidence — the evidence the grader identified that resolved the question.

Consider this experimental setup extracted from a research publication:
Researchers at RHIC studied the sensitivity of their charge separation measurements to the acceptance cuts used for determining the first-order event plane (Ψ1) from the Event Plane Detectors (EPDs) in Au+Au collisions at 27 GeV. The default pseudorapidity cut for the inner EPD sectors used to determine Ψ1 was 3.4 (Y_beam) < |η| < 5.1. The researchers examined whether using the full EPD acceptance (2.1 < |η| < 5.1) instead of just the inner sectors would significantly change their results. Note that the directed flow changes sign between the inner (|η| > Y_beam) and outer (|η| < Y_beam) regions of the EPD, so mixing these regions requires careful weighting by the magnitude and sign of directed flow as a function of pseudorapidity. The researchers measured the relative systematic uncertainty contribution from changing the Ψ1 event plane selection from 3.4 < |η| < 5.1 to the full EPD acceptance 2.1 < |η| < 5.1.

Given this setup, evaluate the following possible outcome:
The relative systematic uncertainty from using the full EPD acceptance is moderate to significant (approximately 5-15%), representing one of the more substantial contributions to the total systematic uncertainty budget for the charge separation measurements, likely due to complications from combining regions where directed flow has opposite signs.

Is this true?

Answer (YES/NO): NO